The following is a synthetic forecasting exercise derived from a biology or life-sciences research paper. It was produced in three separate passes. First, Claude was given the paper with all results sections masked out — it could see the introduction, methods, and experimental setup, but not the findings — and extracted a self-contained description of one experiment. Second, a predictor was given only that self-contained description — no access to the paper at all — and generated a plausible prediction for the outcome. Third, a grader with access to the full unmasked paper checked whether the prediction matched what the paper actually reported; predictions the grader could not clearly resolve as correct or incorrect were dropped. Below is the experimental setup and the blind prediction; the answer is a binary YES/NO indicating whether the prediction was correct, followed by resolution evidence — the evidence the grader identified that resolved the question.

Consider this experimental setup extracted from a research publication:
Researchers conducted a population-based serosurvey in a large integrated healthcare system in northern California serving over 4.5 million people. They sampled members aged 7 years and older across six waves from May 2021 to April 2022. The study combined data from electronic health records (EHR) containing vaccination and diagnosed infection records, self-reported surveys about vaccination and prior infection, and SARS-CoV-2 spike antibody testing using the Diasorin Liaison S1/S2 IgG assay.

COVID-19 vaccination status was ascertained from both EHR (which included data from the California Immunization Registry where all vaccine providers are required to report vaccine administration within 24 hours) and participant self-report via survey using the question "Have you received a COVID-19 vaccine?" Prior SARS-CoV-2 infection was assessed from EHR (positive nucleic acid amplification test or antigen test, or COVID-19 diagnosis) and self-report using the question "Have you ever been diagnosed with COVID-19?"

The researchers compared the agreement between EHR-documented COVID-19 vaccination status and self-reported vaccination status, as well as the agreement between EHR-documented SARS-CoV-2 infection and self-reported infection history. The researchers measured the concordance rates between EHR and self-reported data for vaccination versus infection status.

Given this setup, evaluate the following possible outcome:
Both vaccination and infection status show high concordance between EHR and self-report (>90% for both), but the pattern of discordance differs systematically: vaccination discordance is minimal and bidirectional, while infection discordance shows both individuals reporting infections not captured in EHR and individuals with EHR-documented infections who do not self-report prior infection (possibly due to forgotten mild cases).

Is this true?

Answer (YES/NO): NO